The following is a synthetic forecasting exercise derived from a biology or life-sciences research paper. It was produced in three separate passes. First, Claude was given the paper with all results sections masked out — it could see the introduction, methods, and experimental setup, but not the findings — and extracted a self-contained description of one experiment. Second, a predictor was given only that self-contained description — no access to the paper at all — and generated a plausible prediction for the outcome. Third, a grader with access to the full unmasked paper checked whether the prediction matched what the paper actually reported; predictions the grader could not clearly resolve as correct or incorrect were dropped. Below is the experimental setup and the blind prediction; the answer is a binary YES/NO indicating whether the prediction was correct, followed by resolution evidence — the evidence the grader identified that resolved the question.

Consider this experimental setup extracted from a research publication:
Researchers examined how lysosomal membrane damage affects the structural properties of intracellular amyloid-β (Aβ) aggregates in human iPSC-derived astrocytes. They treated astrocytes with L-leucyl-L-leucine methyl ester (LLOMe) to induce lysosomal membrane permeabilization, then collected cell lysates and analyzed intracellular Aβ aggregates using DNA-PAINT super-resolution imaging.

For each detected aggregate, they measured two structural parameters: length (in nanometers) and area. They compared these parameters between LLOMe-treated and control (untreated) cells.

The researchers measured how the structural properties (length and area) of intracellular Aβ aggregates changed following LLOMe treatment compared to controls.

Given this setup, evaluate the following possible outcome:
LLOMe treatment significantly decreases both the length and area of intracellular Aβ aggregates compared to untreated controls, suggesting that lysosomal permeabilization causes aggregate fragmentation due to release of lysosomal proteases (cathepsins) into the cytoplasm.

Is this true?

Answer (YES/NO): NO